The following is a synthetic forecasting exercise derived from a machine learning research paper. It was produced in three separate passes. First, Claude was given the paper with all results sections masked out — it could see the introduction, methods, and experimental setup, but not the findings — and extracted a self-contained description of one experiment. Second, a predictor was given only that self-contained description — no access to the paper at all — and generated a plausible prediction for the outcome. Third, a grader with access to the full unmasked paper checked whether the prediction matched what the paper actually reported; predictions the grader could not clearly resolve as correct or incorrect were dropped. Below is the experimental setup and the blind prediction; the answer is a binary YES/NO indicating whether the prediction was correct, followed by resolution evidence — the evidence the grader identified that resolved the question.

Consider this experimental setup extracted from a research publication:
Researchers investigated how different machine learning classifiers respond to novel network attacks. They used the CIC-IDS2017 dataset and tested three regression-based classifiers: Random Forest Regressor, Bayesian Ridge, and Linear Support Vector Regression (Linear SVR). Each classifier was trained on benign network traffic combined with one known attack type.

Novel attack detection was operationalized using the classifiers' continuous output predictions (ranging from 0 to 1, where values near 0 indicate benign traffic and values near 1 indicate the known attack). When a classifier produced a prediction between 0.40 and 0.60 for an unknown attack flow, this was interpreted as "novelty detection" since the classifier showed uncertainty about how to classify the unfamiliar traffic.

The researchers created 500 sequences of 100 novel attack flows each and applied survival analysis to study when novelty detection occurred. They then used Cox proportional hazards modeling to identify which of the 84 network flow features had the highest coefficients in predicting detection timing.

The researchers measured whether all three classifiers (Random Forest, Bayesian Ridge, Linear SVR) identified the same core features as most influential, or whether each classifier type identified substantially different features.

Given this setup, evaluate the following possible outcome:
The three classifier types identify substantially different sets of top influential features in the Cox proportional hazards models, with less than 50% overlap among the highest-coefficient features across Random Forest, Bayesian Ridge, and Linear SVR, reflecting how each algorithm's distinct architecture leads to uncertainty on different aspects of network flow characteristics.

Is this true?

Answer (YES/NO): NO